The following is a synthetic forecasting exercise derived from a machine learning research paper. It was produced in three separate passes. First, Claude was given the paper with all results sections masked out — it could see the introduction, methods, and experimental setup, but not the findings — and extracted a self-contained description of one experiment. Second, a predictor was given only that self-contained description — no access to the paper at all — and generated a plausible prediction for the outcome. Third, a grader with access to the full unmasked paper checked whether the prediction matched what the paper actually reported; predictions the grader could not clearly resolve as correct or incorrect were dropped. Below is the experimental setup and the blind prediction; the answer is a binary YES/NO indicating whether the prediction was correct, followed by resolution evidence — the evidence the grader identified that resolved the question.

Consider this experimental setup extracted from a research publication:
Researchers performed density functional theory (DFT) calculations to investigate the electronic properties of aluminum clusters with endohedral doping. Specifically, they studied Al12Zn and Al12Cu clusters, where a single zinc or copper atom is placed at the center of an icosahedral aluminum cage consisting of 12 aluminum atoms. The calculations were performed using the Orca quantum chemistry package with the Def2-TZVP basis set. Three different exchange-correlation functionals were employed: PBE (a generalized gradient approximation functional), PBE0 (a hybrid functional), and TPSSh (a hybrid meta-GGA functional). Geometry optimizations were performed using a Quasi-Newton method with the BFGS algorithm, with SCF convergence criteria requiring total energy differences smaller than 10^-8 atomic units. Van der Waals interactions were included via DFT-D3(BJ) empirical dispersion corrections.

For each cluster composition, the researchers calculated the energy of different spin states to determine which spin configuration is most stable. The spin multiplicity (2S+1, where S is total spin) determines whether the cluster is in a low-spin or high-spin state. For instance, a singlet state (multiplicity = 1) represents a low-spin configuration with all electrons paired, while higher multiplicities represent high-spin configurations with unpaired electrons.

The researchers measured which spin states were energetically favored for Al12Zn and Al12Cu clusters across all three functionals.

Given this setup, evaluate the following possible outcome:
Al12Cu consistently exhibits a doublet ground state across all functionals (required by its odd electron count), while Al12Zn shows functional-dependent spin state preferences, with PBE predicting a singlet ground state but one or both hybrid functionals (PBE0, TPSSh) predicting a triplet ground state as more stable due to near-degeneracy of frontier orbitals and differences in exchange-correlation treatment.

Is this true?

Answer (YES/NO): NO